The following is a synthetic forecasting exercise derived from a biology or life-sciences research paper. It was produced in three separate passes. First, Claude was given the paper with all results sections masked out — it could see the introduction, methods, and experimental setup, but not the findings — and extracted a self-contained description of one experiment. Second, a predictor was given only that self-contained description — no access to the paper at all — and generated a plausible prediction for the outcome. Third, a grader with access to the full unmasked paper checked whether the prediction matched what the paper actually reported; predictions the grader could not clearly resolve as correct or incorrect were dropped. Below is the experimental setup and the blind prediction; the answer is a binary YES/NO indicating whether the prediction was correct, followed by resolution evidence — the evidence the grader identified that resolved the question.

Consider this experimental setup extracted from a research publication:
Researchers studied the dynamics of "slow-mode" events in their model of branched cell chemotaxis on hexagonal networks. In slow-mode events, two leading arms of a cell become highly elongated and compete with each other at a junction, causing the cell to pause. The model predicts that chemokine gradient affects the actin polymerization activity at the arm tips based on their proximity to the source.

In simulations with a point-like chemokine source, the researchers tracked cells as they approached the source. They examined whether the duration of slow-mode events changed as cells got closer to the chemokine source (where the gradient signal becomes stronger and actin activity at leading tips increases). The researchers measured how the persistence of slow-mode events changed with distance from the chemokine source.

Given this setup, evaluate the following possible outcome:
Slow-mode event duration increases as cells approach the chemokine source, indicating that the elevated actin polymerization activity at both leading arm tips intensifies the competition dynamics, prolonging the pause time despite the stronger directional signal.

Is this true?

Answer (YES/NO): YES